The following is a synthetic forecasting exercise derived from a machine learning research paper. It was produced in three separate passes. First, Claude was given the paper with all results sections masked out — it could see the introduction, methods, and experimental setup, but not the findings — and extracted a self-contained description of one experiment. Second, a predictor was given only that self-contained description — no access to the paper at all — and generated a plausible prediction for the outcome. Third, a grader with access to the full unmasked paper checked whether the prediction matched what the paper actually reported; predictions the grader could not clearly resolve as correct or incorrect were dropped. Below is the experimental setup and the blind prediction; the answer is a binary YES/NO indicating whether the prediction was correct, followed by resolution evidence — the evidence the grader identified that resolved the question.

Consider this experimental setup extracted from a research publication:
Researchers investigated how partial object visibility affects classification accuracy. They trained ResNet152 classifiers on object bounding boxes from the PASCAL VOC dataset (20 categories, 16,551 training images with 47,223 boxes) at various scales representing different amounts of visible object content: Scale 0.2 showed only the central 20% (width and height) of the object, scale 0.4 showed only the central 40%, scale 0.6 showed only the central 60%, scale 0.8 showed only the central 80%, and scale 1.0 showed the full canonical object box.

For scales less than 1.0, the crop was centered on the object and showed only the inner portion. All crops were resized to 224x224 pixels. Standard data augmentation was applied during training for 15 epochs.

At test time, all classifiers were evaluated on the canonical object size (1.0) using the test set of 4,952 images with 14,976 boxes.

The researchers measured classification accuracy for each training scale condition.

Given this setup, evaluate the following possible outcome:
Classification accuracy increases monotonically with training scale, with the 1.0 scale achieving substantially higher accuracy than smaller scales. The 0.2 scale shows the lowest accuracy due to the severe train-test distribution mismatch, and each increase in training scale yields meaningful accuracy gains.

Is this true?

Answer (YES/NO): YES